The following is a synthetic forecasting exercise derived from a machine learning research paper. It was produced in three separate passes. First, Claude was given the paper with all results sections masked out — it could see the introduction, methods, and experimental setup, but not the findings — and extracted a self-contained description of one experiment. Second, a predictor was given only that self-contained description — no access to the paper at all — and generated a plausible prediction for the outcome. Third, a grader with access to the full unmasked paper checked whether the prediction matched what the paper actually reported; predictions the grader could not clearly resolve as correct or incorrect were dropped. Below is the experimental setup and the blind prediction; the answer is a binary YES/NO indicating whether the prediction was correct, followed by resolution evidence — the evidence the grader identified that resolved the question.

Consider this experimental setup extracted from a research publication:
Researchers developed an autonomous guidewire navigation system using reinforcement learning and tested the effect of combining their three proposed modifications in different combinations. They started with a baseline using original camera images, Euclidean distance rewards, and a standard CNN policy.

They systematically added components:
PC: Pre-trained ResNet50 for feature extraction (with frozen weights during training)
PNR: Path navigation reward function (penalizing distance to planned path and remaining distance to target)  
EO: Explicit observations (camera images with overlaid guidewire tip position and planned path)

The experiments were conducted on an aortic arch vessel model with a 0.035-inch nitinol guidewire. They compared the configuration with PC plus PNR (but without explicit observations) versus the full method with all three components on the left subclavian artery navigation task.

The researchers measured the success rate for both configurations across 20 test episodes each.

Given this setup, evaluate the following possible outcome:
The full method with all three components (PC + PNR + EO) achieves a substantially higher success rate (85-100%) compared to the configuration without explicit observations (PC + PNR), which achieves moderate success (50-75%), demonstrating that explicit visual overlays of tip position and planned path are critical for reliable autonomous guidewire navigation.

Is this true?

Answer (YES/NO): NO